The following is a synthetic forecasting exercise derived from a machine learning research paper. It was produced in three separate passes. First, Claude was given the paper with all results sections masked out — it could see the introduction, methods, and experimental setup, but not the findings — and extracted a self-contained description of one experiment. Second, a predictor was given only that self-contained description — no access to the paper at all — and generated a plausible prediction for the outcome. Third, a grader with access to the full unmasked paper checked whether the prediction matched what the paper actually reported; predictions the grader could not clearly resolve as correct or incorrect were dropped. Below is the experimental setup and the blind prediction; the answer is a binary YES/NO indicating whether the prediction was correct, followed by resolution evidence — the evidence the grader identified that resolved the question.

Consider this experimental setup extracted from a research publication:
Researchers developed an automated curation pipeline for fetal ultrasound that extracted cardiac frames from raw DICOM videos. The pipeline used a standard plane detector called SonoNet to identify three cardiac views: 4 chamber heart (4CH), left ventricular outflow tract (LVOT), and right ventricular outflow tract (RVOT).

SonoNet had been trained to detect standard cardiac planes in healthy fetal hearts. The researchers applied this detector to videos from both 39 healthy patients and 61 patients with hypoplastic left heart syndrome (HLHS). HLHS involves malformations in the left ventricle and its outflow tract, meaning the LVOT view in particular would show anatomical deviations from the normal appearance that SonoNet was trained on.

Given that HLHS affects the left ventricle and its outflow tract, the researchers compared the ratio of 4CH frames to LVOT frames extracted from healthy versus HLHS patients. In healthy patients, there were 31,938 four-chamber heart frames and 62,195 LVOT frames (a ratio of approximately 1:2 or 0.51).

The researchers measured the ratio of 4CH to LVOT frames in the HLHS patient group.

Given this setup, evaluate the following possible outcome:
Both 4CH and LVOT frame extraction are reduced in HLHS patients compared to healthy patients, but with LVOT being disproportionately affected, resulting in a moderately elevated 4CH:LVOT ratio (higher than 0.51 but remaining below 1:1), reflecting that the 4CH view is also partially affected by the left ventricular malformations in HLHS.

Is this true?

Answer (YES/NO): YES